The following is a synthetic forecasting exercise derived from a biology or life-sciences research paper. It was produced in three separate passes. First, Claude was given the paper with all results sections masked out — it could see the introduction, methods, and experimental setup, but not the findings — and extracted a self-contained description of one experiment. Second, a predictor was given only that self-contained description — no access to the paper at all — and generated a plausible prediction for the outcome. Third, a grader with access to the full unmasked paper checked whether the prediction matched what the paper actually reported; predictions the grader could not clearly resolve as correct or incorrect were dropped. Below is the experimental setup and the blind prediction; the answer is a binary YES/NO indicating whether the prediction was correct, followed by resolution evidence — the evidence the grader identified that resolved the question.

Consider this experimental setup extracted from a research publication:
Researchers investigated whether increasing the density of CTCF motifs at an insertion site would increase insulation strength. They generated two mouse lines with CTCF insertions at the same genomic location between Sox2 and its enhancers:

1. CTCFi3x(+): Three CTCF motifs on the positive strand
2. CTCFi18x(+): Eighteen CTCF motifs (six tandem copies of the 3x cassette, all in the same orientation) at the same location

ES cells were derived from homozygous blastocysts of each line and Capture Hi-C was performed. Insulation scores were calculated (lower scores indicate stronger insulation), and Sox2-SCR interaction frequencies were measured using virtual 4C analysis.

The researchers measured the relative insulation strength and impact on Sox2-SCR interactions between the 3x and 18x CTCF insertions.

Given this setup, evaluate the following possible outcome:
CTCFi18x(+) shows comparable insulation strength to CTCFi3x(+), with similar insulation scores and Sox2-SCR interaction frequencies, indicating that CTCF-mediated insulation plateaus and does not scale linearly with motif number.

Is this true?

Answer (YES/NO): NO